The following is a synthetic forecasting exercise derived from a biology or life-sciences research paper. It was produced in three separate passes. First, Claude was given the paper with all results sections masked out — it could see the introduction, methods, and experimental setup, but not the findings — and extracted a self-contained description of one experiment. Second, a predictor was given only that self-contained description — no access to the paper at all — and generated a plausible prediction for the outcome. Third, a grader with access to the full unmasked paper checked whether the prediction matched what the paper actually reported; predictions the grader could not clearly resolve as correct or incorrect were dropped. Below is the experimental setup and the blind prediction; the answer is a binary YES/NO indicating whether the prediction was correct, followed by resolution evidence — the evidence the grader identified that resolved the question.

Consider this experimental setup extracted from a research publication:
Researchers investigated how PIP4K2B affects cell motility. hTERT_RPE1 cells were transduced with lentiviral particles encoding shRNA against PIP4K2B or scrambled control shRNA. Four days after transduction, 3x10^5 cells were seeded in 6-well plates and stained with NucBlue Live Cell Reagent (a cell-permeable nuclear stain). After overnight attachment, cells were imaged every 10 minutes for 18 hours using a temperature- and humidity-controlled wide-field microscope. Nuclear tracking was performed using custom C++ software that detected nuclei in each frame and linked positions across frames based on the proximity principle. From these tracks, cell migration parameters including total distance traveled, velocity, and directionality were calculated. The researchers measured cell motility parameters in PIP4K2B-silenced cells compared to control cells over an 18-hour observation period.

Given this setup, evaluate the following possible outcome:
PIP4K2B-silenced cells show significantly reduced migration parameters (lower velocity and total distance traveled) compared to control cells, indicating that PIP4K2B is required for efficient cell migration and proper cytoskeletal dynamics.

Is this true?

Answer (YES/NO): YES